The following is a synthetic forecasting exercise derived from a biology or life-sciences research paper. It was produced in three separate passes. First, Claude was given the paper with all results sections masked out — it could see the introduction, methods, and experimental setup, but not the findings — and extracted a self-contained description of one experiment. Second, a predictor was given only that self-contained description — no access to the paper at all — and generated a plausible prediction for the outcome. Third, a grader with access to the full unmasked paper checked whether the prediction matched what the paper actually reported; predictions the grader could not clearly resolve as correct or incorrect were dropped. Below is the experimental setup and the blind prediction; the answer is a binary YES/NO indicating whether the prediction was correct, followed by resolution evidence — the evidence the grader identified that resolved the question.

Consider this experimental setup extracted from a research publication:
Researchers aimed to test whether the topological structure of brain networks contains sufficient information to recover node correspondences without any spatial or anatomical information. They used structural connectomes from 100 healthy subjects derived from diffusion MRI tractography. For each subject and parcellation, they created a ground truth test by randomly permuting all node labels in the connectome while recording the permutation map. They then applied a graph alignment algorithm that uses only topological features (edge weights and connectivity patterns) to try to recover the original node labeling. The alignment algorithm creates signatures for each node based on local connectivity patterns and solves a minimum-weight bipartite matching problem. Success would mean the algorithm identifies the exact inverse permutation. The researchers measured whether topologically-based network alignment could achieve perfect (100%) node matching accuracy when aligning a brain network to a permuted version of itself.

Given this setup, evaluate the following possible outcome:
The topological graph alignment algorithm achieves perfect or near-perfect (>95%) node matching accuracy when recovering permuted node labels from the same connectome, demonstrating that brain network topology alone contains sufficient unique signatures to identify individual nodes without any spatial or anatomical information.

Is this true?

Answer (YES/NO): YES